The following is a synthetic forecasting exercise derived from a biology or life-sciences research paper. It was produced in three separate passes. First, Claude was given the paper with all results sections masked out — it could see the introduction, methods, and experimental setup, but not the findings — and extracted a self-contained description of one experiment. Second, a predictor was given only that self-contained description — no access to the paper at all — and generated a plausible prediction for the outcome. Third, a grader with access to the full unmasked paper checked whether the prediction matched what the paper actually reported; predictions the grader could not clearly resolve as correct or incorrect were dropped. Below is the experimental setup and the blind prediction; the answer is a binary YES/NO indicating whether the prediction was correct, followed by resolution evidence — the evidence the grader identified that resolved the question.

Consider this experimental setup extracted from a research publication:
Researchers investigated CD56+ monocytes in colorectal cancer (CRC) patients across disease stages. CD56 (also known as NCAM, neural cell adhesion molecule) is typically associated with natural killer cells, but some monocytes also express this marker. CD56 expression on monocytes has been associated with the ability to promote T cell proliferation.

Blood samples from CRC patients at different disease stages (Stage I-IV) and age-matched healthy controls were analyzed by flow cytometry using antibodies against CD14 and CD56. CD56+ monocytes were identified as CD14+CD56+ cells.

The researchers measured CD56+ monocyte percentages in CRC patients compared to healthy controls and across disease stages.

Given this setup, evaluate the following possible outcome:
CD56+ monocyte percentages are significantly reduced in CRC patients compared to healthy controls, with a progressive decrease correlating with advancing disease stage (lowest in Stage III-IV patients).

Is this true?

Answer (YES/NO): NO